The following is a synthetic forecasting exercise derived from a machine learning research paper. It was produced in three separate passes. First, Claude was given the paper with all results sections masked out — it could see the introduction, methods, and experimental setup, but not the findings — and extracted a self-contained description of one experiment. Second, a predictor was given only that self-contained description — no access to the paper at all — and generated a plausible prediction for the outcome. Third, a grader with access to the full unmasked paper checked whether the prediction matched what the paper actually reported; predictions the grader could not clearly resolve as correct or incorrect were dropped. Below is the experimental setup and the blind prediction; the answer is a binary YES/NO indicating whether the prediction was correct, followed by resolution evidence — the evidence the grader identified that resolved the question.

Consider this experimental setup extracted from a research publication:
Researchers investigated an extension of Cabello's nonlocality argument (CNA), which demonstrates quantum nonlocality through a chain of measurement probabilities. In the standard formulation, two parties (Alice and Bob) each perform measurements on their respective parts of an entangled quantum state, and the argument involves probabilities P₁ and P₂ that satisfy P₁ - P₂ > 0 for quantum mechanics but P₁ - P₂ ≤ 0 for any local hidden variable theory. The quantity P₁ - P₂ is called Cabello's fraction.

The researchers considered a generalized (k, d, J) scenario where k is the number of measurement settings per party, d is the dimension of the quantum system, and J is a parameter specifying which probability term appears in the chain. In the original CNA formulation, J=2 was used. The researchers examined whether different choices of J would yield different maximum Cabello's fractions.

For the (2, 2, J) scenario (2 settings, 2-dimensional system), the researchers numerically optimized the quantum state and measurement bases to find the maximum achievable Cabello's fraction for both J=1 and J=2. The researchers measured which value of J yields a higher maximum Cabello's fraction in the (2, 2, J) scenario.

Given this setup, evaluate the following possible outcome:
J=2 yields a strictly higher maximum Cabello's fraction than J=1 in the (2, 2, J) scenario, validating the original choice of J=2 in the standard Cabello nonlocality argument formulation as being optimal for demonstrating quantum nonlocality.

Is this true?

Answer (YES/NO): NO